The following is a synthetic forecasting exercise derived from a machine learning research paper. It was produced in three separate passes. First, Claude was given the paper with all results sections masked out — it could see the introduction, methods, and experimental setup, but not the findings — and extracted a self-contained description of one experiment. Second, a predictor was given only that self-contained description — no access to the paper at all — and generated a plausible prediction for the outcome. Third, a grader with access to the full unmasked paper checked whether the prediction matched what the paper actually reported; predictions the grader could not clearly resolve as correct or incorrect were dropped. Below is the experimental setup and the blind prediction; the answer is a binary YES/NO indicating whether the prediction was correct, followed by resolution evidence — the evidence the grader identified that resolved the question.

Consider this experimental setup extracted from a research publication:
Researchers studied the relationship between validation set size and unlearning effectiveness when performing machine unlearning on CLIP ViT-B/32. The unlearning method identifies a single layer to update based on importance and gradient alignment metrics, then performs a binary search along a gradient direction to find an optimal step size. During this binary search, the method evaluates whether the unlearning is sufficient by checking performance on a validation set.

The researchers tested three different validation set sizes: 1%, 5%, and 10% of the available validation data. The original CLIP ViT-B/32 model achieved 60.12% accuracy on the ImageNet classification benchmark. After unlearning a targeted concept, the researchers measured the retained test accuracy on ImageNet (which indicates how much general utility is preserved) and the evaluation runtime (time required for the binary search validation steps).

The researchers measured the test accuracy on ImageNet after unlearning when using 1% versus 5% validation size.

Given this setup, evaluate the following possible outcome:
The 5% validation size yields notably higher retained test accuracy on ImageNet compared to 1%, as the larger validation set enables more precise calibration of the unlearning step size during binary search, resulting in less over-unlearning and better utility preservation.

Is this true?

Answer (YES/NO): NO